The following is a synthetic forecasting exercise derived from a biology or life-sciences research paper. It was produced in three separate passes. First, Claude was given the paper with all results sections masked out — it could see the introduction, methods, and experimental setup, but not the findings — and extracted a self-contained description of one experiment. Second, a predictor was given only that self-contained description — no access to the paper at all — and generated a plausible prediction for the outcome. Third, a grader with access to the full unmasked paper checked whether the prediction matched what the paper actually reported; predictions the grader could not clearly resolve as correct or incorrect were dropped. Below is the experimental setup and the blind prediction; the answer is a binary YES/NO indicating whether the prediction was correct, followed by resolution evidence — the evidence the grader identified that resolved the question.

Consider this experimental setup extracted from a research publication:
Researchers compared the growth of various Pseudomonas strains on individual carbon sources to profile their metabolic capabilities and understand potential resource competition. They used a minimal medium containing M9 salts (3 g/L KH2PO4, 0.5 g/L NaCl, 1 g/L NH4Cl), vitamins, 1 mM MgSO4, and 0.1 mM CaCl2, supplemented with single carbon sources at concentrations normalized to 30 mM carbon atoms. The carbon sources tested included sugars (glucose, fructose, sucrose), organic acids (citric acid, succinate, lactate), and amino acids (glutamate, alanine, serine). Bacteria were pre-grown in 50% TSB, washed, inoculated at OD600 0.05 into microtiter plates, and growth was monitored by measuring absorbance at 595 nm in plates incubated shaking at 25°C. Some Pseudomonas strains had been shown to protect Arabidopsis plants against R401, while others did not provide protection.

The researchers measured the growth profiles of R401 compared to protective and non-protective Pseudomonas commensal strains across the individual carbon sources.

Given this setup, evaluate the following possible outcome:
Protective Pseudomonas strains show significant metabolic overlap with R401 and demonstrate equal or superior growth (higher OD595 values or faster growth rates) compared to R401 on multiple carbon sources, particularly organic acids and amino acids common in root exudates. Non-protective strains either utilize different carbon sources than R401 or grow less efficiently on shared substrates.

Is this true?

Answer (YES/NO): NO